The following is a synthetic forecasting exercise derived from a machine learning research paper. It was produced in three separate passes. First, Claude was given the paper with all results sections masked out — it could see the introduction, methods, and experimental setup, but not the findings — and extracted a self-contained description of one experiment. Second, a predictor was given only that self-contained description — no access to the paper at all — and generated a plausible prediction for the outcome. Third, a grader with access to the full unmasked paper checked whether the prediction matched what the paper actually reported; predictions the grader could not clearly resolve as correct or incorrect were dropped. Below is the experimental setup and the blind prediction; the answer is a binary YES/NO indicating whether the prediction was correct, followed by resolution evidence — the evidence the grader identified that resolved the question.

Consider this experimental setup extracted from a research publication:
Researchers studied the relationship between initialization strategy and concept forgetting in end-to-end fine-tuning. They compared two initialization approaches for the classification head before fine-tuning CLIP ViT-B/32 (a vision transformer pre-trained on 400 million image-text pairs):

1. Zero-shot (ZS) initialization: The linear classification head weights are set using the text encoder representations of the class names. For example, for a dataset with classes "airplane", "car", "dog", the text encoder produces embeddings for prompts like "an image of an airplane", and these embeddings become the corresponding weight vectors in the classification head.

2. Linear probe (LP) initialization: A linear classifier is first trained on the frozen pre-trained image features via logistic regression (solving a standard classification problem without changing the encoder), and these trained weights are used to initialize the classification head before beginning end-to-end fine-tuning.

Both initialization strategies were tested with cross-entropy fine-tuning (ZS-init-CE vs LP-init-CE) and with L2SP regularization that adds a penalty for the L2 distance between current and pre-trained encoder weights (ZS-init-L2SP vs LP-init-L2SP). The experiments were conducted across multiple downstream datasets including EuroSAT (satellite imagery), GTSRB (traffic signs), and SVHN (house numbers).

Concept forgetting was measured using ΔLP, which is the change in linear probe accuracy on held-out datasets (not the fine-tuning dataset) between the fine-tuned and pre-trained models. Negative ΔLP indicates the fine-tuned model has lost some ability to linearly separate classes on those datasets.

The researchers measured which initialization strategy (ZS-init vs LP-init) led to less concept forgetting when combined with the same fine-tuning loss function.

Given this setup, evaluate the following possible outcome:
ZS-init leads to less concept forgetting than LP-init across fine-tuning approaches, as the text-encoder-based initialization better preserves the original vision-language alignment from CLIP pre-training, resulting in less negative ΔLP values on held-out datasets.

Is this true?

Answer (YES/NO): NO